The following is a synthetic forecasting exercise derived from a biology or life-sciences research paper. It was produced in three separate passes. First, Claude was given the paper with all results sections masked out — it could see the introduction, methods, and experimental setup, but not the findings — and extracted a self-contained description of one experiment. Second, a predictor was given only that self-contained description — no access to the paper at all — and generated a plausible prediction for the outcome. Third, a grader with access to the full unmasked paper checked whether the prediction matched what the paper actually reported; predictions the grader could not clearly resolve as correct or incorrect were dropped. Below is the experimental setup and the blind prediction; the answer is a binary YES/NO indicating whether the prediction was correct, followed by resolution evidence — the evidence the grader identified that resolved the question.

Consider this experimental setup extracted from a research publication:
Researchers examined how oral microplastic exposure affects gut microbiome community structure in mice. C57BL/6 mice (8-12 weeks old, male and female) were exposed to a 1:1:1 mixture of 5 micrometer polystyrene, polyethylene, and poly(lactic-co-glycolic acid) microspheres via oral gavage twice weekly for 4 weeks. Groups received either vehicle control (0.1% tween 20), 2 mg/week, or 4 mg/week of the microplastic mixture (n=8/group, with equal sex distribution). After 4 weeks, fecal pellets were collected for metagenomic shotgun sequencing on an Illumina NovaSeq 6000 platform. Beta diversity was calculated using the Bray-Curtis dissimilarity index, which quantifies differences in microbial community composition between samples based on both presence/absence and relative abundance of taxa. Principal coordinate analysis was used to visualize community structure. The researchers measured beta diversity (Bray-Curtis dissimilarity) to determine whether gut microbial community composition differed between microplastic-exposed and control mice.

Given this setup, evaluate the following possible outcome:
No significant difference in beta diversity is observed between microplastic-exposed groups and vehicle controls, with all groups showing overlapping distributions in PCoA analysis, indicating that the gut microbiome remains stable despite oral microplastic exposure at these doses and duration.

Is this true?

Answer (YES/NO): NO